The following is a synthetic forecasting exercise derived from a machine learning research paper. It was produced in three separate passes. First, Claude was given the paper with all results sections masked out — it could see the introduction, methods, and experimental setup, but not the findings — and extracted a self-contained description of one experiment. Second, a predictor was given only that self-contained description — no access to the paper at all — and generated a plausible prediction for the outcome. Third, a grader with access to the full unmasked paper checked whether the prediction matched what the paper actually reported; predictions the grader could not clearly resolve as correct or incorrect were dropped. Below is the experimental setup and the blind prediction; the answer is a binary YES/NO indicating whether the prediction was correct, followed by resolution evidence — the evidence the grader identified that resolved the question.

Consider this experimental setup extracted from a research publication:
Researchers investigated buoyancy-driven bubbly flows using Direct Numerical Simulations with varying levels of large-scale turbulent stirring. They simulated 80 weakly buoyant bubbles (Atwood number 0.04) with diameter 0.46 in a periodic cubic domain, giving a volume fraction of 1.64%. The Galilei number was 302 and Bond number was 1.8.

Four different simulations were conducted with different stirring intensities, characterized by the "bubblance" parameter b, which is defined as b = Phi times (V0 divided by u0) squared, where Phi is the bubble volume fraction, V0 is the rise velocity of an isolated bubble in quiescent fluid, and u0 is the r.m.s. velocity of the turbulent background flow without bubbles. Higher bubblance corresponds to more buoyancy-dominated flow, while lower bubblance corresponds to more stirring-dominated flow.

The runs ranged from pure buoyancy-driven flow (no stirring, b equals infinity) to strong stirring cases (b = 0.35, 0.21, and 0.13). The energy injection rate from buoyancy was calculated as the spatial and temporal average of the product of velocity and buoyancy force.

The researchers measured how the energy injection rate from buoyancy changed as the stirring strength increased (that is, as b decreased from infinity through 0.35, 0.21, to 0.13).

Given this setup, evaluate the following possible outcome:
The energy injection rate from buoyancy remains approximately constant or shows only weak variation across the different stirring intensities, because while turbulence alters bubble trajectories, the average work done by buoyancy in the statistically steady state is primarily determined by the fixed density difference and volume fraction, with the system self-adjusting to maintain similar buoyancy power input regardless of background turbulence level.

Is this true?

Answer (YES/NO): NO